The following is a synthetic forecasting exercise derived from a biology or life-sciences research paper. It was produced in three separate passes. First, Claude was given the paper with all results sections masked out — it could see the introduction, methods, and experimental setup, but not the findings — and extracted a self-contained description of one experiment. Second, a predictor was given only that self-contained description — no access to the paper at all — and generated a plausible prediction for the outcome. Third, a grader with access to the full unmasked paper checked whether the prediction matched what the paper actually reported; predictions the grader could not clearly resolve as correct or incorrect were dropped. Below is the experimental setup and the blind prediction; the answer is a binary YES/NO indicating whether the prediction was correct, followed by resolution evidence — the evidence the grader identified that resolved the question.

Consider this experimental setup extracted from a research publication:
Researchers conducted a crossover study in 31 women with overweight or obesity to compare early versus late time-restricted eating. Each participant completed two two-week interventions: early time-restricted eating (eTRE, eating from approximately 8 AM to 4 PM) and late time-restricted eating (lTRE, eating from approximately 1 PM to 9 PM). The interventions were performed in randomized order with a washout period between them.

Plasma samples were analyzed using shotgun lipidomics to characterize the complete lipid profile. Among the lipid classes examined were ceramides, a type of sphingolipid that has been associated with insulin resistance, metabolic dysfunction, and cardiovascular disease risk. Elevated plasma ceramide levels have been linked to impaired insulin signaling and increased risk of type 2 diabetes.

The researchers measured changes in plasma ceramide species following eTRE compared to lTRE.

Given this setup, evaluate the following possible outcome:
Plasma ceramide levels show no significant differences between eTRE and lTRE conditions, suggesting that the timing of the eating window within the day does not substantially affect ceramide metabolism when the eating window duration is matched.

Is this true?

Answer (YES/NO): NO